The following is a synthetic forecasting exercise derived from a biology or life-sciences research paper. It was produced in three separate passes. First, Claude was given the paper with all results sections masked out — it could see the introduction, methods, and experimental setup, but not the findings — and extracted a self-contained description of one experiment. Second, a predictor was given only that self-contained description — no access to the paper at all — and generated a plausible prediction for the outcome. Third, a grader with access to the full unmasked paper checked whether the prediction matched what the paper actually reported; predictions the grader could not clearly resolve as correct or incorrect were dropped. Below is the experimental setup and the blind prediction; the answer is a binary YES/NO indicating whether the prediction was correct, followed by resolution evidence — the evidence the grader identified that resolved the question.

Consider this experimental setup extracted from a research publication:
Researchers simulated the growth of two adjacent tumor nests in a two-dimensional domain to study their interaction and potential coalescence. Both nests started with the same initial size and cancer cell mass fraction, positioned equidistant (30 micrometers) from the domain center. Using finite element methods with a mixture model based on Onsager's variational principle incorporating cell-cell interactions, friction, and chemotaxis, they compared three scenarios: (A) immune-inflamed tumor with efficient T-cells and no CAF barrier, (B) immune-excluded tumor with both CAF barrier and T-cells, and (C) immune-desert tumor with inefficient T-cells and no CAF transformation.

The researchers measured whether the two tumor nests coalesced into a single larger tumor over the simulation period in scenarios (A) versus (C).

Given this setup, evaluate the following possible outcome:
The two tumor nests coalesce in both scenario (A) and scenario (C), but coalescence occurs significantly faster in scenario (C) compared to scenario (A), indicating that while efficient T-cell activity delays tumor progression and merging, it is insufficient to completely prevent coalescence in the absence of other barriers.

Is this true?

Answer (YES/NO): NO